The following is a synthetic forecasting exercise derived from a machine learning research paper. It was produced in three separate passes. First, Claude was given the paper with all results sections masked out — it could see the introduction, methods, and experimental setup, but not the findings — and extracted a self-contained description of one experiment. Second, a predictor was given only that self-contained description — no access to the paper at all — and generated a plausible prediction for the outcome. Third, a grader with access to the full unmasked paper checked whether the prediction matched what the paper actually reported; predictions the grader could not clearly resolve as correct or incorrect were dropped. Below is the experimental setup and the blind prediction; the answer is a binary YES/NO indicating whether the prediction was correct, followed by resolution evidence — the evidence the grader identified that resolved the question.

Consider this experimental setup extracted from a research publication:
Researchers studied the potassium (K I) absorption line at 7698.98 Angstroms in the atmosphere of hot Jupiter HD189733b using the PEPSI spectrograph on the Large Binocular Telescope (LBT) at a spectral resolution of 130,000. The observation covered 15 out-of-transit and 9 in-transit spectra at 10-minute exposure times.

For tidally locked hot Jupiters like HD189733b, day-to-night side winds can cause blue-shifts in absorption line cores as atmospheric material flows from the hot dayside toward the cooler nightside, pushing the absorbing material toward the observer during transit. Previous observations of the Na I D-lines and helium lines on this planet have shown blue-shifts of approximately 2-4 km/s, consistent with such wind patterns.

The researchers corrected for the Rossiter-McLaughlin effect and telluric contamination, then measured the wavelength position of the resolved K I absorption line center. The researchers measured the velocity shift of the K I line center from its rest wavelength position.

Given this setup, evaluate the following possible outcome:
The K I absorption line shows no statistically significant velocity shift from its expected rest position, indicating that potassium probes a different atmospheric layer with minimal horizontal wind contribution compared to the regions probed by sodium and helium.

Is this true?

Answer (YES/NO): YES